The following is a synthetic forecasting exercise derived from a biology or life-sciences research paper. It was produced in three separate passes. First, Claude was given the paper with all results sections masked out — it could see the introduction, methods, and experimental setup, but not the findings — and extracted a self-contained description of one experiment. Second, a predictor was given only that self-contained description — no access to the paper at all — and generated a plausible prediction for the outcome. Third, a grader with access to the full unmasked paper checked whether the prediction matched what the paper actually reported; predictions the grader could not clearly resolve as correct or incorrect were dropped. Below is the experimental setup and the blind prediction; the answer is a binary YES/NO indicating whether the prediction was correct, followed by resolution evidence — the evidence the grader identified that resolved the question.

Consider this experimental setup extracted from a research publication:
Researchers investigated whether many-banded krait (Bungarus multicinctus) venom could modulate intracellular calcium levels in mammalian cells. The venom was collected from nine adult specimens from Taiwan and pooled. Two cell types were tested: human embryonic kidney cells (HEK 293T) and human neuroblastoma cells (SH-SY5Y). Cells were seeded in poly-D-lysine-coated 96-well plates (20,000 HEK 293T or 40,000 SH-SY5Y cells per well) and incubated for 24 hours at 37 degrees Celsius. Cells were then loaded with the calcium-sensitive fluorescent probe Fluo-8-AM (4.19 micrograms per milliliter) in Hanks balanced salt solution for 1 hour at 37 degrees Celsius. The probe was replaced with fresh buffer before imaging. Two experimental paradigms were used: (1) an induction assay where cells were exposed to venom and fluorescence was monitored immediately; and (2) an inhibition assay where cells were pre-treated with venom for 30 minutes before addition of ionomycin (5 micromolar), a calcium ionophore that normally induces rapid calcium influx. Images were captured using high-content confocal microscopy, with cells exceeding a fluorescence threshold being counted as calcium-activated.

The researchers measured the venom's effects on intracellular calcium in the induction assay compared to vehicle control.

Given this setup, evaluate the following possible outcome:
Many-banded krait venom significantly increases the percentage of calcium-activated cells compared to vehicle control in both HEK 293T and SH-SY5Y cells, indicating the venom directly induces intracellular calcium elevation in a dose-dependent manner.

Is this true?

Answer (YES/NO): NO